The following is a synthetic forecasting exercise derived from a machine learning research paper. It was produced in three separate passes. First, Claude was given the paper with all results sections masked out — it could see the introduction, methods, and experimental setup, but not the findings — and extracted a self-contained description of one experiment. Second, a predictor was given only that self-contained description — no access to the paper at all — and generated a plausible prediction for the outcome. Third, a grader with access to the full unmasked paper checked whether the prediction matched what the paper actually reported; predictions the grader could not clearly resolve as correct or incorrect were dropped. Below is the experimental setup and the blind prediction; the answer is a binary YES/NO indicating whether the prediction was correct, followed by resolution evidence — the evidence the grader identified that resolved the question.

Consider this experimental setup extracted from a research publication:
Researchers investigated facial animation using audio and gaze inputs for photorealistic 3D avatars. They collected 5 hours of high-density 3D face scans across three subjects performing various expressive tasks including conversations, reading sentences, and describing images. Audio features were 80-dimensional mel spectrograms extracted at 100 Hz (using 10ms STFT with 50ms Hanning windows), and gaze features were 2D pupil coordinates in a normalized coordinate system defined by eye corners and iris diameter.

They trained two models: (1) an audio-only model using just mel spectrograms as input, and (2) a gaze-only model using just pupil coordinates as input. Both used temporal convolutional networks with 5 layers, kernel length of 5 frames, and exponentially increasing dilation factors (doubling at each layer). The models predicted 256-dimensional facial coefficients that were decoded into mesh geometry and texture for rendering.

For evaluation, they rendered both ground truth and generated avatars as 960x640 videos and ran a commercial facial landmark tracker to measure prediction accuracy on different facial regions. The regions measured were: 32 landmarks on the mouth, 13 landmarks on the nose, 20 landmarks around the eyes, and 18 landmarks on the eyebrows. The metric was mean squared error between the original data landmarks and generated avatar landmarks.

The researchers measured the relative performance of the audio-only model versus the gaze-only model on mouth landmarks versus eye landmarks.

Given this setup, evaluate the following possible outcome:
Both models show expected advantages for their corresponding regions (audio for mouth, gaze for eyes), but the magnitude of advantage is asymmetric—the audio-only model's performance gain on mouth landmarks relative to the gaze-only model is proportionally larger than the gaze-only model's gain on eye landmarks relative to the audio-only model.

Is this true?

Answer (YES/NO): NO